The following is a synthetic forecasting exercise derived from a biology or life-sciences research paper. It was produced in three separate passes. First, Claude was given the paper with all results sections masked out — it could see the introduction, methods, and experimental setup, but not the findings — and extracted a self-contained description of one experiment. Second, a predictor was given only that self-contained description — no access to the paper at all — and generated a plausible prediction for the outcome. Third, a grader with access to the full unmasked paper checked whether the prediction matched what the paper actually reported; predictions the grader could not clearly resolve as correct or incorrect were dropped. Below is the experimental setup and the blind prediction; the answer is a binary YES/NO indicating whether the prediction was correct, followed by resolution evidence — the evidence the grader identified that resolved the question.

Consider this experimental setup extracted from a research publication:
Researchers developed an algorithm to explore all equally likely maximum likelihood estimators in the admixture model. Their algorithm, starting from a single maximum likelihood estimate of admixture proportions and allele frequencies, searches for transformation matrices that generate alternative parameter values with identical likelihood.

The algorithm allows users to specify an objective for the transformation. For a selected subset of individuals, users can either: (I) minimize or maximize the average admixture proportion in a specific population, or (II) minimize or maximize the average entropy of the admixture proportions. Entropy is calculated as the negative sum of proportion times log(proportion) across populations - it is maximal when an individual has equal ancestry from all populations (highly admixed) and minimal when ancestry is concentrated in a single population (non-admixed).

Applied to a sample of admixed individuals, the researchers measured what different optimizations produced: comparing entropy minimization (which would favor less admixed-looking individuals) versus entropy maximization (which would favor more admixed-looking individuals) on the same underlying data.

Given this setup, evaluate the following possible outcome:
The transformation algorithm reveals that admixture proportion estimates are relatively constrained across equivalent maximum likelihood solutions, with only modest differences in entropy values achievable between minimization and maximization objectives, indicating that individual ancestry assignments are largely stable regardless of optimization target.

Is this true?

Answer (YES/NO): NO